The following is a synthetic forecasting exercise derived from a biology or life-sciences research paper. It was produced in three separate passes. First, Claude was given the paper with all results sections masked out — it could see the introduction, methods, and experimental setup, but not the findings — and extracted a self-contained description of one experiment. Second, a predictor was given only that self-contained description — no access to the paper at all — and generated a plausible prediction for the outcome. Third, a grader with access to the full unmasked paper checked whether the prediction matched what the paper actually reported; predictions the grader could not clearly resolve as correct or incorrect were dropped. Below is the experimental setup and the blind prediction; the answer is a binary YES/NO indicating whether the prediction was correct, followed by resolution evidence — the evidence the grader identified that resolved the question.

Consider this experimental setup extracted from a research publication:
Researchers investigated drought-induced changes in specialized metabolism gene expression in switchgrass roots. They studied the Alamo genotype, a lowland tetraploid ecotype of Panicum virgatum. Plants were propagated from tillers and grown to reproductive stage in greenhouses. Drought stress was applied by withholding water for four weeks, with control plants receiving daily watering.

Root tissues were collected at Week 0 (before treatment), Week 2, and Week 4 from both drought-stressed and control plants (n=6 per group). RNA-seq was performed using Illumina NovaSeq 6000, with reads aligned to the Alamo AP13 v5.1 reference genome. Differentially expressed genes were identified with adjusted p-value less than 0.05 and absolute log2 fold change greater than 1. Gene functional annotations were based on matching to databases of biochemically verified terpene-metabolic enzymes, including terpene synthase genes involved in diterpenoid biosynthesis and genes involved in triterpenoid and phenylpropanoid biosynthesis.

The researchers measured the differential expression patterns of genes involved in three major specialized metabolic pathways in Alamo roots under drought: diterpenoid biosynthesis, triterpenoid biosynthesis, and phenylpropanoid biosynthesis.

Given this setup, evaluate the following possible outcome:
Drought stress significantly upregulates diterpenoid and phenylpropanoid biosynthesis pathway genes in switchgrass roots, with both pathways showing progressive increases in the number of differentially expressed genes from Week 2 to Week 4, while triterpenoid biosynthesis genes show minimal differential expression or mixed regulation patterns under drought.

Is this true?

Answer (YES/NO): NO